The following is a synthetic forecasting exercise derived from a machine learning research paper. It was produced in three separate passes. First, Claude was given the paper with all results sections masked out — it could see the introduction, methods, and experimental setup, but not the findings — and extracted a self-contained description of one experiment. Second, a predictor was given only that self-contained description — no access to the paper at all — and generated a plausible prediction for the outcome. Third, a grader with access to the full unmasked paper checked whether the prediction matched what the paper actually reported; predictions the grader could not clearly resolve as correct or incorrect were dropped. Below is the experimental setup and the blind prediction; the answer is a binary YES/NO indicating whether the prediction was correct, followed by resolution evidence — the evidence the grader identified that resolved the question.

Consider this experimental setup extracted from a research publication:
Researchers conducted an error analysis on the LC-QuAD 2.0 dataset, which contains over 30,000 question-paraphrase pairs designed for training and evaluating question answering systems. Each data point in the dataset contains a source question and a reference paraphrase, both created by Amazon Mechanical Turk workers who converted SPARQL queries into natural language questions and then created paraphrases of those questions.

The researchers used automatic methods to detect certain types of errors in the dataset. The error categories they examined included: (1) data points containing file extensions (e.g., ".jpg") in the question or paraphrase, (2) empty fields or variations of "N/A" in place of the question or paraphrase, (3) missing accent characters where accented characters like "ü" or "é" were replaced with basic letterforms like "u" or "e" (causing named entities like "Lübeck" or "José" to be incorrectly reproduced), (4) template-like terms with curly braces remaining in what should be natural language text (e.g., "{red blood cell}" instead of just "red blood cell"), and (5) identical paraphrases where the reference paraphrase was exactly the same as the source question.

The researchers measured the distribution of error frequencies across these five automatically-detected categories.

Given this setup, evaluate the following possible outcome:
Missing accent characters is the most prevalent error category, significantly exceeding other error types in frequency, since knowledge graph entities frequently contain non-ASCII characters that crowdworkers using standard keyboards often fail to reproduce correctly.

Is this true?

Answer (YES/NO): NO